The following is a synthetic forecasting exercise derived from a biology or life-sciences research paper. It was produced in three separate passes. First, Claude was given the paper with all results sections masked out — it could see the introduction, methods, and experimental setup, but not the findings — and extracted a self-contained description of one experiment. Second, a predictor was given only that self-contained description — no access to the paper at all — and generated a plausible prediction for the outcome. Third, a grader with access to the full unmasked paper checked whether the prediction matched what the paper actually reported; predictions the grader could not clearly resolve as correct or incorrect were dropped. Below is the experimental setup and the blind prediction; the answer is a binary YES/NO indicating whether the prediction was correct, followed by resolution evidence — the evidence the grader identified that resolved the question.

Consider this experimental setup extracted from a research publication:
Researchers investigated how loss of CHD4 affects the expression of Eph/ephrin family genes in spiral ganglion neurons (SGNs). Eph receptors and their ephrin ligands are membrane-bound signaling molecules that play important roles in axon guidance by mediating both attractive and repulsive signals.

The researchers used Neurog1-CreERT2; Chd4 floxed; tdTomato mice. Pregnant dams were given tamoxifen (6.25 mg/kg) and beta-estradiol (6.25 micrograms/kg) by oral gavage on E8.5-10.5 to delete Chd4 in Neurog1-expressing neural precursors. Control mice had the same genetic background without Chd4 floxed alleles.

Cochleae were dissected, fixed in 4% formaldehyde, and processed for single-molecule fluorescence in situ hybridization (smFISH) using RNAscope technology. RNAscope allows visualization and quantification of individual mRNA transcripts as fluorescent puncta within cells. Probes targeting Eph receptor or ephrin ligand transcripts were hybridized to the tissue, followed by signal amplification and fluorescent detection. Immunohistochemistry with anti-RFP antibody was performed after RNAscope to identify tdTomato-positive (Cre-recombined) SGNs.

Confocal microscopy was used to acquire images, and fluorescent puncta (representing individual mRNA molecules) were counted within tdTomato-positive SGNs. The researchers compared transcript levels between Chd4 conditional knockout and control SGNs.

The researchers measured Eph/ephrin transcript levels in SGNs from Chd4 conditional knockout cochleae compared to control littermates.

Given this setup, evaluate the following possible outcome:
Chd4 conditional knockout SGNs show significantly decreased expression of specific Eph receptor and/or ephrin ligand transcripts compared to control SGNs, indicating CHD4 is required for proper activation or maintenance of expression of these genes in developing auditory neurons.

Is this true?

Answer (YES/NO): NO